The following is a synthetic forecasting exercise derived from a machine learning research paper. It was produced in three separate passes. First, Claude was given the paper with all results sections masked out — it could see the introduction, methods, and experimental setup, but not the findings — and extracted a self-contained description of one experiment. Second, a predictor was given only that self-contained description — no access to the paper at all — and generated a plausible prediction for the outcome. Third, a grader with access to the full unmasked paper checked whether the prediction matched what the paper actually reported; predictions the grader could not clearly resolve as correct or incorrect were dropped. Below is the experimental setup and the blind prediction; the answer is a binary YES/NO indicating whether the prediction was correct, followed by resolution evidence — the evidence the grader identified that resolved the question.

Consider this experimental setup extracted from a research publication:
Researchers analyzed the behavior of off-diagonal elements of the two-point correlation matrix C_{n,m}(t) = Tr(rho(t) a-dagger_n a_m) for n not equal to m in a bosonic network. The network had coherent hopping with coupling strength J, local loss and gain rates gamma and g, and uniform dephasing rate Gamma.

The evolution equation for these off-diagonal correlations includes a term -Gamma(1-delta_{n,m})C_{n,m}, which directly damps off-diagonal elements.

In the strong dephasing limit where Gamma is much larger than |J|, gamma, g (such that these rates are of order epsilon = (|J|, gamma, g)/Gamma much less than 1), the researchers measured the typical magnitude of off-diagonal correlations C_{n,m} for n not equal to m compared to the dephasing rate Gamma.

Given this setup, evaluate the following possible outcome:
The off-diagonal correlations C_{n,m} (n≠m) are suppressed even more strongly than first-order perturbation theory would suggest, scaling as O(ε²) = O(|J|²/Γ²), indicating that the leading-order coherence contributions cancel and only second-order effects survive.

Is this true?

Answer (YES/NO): NO